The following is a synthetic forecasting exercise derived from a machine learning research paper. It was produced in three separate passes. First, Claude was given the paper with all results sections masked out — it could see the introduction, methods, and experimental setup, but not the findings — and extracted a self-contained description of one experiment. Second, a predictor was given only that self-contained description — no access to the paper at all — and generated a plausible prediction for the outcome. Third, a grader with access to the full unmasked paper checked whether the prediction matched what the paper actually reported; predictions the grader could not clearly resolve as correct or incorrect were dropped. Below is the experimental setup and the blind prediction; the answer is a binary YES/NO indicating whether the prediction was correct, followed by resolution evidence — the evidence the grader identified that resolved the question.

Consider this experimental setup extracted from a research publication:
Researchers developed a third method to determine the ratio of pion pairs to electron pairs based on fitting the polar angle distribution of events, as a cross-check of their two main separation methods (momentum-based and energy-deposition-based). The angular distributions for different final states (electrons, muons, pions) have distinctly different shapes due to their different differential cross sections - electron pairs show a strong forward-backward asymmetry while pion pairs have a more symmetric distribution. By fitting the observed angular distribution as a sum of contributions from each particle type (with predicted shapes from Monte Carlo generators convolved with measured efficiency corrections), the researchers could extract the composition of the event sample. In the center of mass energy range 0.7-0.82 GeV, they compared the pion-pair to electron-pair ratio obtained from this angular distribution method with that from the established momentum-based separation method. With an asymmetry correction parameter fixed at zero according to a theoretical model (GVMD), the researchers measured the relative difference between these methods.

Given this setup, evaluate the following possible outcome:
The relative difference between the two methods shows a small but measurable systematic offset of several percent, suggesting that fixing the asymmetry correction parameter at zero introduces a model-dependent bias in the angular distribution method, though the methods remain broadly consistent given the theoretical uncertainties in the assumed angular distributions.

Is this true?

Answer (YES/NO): NO